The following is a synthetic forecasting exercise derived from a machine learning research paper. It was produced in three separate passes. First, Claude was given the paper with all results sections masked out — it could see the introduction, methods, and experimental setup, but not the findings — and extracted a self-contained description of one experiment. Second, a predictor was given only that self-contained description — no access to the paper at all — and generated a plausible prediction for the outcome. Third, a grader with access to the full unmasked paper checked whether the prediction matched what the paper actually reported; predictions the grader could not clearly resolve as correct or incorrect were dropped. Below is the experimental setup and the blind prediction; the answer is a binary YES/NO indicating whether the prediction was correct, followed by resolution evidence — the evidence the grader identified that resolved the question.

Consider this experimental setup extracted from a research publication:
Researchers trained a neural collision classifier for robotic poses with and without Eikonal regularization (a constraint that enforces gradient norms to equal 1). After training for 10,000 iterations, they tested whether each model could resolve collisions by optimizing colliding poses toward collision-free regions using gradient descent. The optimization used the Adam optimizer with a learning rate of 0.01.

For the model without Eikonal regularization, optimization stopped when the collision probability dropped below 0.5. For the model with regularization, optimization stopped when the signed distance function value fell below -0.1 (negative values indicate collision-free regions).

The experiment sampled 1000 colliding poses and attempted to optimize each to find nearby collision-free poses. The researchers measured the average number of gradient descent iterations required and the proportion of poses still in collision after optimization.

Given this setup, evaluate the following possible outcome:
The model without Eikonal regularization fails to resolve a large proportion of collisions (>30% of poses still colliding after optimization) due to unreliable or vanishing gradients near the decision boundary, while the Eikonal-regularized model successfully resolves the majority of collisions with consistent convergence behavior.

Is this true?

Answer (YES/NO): YES